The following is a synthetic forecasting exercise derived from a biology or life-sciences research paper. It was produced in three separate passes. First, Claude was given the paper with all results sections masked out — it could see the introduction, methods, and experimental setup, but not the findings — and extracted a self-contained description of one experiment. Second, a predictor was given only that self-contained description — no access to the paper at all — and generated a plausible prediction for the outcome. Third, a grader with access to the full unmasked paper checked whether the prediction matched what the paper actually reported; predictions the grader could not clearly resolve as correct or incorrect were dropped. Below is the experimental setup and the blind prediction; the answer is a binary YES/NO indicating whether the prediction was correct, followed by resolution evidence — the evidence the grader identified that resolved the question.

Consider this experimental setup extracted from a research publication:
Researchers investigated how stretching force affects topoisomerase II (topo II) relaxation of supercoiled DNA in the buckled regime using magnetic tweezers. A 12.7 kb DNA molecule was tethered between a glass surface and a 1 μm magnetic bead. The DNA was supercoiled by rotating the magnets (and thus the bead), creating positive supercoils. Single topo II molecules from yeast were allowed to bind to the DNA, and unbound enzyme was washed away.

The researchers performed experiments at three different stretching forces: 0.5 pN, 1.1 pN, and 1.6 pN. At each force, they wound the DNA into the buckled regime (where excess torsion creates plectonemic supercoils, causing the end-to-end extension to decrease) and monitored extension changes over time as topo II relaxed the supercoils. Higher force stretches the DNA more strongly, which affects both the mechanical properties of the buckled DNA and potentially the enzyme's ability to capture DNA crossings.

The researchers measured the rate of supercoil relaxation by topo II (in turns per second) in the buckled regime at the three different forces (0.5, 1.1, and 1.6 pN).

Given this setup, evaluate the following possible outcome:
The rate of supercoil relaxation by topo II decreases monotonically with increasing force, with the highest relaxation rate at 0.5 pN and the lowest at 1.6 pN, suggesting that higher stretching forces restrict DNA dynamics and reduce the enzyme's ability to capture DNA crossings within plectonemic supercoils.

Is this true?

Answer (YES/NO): YES